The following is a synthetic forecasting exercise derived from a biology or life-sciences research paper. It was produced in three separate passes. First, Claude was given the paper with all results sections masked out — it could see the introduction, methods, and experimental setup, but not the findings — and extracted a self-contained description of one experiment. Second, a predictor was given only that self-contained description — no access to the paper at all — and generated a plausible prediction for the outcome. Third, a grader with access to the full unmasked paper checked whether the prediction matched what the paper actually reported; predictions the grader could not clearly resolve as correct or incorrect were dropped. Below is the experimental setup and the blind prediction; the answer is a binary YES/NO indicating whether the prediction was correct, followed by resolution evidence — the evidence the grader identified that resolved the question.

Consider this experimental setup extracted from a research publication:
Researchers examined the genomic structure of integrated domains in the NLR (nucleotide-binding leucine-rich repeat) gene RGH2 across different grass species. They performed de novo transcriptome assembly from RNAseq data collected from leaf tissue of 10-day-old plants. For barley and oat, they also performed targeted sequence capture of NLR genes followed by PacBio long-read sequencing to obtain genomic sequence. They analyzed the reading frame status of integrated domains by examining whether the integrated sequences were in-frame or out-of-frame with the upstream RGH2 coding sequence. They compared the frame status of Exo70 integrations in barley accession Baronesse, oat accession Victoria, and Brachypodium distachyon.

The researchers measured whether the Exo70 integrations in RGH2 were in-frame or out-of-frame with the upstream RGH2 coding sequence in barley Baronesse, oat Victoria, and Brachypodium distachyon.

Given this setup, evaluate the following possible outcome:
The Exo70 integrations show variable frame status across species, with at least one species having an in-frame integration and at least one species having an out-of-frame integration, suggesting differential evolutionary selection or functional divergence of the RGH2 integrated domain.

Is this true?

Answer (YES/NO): YES